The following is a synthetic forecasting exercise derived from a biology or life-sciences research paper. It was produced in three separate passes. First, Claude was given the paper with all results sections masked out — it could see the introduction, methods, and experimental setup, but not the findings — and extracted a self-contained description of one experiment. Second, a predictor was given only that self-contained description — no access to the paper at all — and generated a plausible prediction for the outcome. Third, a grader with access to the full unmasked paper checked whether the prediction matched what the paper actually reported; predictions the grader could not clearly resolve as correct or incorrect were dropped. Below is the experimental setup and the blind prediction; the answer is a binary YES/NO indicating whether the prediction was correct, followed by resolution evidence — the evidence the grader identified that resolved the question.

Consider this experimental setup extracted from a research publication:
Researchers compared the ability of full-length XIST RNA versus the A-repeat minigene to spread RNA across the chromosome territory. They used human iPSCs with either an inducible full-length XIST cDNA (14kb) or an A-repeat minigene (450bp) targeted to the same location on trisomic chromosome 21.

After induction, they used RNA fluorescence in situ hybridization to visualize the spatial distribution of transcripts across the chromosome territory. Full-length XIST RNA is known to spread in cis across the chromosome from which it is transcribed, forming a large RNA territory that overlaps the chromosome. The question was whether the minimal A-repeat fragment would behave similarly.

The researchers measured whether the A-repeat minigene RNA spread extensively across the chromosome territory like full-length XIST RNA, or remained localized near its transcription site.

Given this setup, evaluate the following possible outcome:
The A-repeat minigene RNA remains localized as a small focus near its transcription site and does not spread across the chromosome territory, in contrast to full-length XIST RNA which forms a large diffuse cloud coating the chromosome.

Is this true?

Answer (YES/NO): YES